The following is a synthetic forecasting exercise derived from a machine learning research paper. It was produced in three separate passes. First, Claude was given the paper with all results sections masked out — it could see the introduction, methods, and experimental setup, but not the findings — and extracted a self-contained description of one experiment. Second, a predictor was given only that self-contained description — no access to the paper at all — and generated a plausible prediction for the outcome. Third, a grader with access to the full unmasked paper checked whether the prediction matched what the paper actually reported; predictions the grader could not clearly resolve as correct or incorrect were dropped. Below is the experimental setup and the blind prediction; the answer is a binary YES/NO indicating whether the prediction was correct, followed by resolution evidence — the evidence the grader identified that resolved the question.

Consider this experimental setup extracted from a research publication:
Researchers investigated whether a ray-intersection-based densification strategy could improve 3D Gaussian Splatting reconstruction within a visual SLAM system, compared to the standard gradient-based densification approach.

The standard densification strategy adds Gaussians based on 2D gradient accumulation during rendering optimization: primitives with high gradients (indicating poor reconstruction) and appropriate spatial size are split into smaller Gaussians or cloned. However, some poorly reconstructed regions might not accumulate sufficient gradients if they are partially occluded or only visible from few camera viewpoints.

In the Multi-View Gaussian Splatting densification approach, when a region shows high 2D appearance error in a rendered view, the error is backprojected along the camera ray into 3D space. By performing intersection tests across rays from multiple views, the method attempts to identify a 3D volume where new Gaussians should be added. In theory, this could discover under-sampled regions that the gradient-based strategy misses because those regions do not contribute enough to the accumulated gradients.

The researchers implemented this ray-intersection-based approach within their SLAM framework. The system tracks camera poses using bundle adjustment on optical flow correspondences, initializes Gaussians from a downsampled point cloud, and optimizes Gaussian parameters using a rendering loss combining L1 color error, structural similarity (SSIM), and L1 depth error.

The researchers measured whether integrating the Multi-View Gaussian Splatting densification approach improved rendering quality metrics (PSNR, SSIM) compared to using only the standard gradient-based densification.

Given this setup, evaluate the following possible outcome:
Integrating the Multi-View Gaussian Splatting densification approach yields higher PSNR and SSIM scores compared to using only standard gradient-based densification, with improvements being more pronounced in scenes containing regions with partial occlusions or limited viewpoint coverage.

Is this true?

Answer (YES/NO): NO